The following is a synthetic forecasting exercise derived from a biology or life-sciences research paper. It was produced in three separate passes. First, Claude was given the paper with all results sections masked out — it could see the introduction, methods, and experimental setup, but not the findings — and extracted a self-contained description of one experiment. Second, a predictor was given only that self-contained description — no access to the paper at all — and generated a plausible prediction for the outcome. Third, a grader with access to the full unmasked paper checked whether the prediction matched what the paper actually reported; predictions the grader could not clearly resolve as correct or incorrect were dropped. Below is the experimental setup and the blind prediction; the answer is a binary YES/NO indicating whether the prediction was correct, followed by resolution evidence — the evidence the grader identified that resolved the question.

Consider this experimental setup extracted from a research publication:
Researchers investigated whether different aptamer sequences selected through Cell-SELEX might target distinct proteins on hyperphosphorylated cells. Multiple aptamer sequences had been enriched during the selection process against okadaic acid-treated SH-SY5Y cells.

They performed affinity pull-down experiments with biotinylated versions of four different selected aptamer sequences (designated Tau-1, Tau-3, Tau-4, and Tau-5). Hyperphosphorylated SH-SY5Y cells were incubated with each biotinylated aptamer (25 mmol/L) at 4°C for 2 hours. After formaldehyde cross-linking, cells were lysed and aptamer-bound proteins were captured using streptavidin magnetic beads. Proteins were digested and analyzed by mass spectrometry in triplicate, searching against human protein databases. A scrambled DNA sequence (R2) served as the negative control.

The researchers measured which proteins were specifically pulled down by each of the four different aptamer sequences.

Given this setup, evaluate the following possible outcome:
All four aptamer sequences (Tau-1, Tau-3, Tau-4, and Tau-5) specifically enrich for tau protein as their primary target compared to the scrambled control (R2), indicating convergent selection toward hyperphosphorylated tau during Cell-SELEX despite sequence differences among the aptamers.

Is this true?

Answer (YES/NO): NO